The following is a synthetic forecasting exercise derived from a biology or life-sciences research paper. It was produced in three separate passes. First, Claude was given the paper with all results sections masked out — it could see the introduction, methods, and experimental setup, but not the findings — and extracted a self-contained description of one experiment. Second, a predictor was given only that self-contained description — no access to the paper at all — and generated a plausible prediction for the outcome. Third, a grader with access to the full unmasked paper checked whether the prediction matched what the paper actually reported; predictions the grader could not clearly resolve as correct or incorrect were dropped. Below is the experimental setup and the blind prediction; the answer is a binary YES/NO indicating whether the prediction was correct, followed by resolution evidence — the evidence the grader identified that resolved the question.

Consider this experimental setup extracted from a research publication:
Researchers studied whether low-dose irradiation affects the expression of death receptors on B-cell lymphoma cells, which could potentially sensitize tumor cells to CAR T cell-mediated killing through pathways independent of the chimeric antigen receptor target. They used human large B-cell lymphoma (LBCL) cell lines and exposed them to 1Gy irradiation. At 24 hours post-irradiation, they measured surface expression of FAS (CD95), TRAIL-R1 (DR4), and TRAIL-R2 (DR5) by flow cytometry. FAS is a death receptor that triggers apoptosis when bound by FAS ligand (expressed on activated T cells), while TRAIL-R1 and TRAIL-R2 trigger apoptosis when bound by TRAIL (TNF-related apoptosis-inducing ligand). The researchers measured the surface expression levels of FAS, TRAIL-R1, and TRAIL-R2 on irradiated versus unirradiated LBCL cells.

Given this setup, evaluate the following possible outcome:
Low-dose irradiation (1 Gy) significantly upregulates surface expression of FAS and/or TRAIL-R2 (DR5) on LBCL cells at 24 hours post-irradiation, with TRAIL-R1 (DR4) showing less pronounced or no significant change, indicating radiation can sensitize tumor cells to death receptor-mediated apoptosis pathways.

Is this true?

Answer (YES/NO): YES